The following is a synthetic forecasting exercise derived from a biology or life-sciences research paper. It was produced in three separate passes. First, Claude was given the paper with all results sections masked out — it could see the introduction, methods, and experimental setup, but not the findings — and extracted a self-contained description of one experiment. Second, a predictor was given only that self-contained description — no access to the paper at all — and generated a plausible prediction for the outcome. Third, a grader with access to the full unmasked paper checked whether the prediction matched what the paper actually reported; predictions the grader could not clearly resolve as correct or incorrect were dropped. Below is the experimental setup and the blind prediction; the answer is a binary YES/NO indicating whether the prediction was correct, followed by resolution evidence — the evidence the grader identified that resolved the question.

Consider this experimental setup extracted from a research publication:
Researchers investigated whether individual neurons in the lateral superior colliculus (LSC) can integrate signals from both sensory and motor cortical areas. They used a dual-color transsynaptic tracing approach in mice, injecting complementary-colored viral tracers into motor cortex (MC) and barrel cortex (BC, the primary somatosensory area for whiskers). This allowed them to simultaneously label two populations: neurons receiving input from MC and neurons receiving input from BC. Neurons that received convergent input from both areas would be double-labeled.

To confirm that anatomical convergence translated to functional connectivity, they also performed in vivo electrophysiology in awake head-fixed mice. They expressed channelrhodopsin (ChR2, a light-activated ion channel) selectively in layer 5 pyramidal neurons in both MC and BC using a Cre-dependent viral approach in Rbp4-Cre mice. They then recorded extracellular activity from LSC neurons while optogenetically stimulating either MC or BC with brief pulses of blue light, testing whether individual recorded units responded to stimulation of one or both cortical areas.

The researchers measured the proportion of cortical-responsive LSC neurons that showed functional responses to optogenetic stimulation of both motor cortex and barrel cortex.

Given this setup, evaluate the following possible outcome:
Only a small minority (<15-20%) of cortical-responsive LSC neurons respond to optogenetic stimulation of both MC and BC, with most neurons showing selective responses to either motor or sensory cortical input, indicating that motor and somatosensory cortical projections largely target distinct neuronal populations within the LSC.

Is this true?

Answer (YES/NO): NO